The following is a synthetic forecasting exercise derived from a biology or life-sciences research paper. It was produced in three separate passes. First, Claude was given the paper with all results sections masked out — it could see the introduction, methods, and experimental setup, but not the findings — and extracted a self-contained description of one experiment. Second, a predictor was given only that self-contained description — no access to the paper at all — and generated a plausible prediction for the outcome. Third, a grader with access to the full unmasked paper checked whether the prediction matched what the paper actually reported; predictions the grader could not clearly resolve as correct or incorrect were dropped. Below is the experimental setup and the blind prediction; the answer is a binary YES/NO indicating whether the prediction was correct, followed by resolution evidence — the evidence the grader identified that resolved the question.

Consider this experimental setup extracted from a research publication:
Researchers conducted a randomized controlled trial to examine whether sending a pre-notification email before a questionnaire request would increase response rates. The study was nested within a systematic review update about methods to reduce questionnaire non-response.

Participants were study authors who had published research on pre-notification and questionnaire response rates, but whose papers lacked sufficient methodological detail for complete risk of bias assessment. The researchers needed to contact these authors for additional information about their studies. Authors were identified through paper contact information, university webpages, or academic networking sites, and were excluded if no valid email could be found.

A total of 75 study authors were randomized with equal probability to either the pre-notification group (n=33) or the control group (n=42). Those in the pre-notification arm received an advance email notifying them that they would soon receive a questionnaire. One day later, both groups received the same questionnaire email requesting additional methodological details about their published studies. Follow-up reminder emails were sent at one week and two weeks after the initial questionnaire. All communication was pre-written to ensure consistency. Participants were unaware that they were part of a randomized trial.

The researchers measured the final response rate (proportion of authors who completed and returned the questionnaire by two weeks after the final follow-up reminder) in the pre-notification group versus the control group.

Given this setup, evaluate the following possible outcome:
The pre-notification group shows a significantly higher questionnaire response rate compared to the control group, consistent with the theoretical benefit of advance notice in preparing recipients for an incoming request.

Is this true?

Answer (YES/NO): NO